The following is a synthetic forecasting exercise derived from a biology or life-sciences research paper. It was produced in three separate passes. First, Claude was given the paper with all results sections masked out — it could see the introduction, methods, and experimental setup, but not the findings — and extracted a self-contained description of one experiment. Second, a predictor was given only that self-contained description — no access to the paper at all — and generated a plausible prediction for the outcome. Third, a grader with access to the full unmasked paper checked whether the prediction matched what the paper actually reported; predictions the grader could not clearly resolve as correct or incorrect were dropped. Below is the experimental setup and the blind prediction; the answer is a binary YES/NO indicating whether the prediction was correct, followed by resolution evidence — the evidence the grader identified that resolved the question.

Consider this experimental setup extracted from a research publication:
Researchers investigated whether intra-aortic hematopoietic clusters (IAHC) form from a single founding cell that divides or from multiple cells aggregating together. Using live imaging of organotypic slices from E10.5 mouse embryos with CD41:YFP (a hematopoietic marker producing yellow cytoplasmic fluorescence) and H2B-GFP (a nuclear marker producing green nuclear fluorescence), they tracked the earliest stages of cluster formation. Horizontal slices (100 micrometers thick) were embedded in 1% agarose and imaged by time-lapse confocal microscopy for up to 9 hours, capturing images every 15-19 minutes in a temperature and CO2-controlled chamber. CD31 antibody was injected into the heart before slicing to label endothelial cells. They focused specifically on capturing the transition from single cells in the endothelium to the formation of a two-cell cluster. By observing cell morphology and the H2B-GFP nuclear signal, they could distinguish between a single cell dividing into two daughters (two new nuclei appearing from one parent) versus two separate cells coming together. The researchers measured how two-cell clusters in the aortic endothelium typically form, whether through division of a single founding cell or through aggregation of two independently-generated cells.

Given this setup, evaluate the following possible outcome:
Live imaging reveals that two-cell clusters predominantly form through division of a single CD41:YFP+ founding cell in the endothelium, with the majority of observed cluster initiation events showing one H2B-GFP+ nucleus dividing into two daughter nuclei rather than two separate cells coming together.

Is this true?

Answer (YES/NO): YES